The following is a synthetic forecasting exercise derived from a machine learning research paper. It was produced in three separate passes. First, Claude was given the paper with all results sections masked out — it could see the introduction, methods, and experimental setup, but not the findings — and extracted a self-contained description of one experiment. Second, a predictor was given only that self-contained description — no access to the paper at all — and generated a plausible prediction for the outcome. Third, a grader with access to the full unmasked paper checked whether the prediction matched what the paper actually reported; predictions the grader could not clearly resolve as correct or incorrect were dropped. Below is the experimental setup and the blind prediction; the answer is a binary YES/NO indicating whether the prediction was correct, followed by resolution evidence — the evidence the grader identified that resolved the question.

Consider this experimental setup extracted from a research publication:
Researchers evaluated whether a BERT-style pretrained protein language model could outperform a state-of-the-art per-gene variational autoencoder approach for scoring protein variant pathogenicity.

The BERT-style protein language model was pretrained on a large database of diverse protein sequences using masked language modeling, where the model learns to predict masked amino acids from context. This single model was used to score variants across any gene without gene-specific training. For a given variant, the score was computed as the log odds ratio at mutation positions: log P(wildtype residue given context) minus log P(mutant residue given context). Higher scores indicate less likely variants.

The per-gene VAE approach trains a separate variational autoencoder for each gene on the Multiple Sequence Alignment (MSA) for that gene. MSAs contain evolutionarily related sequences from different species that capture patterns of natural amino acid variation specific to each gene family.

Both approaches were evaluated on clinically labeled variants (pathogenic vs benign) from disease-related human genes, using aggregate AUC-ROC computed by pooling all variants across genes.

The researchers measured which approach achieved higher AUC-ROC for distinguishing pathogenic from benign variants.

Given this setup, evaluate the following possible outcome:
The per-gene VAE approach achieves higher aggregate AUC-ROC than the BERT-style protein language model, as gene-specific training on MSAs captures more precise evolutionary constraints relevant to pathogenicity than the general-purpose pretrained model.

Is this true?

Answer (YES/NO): NO